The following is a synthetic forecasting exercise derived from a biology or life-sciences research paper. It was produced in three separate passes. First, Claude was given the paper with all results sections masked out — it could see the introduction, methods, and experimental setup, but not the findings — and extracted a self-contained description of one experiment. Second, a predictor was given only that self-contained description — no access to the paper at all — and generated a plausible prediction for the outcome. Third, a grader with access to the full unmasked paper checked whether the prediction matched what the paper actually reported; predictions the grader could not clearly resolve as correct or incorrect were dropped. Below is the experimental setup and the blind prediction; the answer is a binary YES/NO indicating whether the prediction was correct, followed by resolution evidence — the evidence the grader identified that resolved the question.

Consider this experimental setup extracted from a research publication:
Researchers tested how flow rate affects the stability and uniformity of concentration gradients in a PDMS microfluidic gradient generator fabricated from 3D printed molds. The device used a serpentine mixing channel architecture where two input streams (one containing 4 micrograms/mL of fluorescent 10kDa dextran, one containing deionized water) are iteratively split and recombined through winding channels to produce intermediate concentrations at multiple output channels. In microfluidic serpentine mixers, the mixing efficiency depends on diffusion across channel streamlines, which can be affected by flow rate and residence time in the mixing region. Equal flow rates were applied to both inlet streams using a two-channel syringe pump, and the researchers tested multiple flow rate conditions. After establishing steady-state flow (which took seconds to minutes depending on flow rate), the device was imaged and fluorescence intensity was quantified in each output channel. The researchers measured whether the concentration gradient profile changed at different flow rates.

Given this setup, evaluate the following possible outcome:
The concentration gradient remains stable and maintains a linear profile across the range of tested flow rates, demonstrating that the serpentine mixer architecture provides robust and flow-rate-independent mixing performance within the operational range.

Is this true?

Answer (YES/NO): NO